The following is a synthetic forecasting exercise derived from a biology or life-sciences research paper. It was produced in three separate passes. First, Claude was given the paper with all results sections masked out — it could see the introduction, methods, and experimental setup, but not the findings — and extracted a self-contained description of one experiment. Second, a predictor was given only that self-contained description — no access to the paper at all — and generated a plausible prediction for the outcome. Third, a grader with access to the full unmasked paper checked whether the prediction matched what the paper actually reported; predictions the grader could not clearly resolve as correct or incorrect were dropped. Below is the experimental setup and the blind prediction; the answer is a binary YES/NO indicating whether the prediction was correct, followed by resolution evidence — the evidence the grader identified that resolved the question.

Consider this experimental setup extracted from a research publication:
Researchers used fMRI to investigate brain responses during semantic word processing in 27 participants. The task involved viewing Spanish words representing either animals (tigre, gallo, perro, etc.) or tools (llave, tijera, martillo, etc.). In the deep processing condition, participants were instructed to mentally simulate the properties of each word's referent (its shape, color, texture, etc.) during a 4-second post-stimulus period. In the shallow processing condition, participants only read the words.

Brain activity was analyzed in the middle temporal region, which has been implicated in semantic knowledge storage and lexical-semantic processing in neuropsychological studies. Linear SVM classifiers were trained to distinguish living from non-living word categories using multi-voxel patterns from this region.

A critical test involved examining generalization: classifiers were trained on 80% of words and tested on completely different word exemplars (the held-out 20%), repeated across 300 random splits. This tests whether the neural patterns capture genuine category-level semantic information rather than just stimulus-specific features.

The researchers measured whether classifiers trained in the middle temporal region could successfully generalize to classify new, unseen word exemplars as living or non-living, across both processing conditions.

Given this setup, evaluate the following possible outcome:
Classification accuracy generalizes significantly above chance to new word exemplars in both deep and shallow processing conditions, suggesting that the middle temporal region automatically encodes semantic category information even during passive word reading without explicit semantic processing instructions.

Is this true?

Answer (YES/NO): NO